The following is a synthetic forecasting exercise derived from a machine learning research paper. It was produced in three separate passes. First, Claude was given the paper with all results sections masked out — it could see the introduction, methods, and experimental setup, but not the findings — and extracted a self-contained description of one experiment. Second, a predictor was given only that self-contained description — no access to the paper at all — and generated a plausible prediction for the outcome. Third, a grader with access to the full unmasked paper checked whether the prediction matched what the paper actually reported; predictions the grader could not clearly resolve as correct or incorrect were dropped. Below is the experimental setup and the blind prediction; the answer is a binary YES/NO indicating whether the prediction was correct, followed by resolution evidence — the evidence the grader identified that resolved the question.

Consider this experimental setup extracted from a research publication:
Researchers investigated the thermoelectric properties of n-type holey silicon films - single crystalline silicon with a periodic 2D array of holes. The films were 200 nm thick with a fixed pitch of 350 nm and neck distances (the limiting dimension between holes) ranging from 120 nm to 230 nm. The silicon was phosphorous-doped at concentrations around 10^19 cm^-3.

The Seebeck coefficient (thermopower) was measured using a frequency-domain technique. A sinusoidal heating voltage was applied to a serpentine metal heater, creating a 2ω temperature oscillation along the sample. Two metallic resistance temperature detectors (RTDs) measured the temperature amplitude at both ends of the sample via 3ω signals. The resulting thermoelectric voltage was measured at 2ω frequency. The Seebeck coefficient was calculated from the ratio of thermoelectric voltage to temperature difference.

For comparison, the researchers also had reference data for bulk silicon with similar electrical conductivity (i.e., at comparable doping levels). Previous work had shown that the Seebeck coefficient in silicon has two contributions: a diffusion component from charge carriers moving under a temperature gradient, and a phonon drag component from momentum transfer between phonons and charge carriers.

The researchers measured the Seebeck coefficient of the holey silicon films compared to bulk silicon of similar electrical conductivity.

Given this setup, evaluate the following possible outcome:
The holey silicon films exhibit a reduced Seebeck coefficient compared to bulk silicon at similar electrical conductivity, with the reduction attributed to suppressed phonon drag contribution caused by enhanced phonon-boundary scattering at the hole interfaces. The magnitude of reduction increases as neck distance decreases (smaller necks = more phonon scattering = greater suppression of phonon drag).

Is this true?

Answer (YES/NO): NO